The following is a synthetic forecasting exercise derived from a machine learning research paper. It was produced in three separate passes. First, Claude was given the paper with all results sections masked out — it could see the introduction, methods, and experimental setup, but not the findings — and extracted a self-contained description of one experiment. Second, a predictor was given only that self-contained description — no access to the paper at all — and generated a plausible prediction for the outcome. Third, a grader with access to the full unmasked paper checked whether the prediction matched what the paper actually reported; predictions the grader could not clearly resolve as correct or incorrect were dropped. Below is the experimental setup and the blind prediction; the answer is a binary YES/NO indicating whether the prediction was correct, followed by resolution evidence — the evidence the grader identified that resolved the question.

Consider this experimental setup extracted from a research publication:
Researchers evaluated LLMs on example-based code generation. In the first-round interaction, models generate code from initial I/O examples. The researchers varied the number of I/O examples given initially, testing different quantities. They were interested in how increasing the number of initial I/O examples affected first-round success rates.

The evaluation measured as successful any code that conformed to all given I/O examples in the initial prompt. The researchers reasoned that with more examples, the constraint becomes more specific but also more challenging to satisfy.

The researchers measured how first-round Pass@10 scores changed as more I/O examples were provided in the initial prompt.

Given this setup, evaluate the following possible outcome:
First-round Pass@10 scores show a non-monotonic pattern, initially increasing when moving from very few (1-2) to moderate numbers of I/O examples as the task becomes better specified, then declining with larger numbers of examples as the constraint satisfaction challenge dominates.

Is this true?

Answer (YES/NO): NO